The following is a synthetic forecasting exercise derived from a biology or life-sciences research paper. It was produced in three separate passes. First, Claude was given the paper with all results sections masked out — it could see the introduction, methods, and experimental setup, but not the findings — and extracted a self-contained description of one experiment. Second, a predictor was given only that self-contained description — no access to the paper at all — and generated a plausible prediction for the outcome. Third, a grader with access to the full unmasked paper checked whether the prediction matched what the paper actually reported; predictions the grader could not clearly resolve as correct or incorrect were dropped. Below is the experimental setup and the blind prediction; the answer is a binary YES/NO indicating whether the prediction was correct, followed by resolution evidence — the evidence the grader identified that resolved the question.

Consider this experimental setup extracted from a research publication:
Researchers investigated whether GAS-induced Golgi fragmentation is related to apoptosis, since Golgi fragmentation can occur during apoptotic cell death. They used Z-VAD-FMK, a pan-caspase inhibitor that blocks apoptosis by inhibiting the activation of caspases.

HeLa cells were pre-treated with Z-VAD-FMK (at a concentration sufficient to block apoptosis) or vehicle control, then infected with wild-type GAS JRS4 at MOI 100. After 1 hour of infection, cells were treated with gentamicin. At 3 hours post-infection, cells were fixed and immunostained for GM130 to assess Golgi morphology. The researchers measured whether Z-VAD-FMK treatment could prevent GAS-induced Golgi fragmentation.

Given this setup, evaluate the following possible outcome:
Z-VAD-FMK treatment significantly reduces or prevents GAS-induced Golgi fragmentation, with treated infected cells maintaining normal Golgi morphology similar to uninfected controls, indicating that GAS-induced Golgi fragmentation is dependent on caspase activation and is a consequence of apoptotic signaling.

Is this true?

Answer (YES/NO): NO